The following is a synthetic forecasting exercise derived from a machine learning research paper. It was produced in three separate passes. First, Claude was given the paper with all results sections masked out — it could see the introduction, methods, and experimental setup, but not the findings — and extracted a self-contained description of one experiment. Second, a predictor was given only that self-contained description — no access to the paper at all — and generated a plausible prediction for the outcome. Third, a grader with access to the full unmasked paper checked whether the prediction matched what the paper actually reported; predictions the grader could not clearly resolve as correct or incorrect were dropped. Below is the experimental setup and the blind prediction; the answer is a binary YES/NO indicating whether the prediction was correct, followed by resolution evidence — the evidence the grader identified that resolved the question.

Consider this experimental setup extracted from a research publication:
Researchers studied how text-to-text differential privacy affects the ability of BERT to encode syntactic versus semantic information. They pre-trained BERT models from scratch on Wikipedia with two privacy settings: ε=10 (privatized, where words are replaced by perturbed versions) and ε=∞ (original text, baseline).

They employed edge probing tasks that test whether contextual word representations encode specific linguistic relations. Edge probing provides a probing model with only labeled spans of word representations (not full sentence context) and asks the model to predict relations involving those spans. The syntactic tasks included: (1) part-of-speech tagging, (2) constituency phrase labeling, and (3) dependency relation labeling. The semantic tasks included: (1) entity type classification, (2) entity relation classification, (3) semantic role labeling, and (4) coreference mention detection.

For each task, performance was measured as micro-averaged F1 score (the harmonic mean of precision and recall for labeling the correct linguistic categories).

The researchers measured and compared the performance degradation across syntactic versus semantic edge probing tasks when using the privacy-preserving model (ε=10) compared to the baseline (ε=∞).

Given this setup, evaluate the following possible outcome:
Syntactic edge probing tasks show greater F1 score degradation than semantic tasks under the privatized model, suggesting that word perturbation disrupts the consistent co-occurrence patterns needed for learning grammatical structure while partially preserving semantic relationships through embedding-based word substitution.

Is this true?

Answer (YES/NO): NO